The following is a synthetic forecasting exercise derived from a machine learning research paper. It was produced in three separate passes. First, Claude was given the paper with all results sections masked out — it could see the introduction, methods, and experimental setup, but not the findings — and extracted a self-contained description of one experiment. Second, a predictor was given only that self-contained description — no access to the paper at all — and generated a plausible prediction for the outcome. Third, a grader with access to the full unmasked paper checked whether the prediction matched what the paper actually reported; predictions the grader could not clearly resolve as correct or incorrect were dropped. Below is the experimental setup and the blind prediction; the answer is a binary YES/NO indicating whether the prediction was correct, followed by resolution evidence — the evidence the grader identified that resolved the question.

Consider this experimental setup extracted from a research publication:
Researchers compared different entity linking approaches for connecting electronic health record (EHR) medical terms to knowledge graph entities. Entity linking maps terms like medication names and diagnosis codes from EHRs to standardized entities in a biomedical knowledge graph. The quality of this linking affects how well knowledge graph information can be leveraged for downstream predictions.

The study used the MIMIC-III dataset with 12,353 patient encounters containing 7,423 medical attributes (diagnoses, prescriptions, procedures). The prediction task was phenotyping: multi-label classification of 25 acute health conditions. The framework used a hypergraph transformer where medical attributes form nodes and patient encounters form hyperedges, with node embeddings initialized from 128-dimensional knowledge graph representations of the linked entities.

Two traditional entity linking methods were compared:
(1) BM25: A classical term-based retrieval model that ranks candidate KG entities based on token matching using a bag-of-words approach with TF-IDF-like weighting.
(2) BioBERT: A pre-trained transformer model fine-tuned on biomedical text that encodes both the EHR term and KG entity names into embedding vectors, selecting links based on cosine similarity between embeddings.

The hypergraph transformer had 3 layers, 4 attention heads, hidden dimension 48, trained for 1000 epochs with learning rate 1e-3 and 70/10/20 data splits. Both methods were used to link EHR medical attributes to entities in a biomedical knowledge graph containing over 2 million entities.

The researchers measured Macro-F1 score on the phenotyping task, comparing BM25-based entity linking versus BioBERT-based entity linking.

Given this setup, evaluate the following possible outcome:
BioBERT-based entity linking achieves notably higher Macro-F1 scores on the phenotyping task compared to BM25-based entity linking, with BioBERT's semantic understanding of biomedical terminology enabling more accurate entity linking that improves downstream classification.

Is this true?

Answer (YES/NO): NO